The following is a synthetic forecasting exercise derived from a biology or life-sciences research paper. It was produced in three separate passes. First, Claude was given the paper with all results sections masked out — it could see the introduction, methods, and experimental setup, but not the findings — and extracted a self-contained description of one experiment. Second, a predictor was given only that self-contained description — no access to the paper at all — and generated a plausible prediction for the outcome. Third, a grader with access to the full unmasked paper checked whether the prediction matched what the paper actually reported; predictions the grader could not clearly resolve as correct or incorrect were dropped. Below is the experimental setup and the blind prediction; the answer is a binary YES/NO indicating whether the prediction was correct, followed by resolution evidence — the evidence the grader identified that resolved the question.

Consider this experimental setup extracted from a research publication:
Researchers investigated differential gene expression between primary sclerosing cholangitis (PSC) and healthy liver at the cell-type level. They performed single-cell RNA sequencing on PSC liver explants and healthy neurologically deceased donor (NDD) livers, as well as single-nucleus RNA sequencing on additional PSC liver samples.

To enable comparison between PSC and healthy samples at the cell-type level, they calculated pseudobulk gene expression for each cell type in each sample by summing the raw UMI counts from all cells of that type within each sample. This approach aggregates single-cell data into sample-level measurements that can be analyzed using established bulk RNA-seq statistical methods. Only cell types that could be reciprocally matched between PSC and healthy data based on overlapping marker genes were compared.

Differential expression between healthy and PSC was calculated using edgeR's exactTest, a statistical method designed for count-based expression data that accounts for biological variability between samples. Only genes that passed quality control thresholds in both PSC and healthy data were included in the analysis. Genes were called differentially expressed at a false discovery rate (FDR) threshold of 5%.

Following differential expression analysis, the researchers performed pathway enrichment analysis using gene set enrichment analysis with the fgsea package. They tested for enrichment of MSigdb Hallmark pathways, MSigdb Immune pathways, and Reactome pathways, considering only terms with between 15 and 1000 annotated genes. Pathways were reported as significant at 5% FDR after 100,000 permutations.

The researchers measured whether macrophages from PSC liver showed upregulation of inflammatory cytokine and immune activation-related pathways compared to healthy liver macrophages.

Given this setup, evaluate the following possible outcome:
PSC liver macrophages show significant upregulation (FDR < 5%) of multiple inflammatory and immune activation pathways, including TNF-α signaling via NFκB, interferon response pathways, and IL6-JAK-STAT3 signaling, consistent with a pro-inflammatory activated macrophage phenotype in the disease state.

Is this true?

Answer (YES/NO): NO